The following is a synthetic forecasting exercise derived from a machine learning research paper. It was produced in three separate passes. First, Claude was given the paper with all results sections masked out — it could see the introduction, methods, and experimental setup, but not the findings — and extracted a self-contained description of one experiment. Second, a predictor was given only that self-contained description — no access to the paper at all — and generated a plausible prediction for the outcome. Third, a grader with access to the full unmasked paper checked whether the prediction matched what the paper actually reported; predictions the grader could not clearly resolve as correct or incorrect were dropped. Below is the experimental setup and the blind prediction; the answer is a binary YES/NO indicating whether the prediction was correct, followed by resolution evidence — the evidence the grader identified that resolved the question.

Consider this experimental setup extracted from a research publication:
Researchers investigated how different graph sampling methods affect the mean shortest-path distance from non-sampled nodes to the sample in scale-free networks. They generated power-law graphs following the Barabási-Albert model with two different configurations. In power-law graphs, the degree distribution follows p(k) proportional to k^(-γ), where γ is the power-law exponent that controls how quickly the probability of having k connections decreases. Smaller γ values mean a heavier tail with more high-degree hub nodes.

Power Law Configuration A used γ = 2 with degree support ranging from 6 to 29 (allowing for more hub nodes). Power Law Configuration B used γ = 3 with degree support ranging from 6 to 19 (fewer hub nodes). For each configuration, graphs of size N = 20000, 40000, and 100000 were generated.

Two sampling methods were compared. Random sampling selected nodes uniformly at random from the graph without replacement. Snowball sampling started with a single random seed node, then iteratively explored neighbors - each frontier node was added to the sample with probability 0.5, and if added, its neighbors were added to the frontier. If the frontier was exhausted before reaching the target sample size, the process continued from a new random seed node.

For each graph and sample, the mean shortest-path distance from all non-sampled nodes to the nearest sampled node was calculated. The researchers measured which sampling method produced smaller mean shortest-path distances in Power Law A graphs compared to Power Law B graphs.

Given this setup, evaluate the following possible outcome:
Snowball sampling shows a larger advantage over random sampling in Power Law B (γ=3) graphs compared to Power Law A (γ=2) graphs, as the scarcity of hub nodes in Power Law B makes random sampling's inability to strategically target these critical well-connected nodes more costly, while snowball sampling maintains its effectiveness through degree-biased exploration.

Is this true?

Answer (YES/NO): NO